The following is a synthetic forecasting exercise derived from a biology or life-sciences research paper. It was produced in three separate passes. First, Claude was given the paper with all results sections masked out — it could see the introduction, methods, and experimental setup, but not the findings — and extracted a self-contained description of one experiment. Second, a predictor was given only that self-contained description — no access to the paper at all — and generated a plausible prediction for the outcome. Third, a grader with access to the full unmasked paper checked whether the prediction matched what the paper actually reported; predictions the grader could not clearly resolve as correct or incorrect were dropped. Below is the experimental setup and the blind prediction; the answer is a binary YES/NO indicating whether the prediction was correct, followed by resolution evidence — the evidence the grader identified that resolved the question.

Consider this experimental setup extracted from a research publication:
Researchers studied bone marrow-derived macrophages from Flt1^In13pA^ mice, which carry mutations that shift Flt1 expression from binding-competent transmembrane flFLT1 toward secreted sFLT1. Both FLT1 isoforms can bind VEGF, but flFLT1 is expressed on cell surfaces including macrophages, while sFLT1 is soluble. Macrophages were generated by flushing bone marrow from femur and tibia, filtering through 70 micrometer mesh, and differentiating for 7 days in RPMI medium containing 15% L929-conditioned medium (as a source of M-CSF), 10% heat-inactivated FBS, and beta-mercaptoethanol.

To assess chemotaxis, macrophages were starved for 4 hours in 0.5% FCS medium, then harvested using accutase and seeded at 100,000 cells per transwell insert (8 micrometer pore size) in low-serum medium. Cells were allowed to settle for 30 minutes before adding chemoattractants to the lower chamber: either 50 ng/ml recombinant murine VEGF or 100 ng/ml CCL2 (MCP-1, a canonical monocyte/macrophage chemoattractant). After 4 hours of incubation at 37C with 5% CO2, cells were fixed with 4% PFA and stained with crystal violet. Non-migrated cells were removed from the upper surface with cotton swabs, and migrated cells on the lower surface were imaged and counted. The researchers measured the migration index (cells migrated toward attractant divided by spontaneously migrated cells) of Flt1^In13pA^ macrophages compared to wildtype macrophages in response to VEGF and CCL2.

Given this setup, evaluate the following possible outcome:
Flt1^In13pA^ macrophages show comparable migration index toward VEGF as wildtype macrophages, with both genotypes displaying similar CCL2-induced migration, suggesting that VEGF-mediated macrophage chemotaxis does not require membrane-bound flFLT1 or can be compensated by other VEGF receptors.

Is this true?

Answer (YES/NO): NO